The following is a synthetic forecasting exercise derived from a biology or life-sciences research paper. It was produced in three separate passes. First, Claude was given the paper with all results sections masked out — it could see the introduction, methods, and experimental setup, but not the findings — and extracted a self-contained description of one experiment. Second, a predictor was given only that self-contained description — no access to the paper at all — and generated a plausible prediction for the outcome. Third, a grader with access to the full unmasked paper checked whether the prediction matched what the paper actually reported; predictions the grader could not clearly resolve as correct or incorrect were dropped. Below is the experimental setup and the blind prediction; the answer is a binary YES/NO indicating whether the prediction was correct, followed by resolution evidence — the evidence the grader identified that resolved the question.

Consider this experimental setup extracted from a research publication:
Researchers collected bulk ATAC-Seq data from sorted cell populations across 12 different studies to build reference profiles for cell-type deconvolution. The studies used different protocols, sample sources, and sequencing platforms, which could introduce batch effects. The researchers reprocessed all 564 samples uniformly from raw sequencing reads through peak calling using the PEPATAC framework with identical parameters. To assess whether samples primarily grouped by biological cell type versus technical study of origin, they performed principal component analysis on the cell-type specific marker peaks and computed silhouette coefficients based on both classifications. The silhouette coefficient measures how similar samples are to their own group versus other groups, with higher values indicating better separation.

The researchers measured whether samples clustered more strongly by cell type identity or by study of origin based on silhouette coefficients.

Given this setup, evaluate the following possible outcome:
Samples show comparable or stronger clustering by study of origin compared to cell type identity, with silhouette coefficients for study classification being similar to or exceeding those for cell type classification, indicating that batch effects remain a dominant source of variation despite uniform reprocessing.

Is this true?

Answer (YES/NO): NO